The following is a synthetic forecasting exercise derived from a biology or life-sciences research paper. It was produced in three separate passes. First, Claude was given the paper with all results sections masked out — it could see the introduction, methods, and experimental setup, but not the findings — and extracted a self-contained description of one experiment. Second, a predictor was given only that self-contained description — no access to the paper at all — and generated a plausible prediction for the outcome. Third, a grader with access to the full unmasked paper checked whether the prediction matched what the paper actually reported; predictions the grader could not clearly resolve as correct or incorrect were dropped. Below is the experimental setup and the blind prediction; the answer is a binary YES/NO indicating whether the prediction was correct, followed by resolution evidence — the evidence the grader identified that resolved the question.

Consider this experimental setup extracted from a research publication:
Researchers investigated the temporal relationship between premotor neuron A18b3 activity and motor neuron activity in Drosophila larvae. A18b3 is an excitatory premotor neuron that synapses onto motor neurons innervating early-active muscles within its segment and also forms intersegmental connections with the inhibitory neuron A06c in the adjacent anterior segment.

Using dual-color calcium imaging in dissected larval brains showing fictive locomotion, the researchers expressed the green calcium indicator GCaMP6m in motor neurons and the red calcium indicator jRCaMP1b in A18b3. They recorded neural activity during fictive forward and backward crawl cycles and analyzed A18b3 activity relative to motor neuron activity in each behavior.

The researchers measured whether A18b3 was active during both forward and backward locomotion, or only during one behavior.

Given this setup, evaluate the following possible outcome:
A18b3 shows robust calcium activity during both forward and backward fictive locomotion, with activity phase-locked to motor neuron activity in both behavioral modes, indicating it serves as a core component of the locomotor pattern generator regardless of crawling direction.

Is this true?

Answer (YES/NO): NO